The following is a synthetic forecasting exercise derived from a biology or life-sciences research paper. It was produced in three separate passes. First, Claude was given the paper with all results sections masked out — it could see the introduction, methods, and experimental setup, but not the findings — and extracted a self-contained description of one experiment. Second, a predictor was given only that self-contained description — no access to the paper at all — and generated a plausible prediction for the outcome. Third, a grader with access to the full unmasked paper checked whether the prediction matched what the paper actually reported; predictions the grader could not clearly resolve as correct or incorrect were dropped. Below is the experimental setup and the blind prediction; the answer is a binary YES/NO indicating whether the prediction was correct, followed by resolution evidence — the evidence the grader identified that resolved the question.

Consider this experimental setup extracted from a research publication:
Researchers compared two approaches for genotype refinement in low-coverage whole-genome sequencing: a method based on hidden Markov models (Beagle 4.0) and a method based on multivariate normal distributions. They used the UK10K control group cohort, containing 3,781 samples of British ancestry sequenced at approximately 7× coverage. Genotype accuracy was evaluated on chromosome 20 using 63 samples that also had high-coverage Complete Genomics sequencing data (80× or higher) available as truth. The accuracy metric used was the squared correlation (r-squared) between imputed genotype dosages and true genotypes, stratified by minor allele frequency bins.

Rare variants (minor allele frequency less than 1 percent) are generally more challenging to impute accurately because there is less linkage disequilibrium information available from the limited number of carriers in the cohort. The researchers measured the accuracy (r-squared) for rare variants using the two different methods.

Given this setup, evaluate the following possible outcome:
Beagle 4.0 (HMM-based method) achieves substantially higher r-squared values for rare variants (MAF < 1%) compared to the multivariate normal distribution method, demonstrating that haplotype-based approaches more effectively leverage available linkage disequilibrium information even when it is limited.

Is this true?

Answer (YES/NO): YES